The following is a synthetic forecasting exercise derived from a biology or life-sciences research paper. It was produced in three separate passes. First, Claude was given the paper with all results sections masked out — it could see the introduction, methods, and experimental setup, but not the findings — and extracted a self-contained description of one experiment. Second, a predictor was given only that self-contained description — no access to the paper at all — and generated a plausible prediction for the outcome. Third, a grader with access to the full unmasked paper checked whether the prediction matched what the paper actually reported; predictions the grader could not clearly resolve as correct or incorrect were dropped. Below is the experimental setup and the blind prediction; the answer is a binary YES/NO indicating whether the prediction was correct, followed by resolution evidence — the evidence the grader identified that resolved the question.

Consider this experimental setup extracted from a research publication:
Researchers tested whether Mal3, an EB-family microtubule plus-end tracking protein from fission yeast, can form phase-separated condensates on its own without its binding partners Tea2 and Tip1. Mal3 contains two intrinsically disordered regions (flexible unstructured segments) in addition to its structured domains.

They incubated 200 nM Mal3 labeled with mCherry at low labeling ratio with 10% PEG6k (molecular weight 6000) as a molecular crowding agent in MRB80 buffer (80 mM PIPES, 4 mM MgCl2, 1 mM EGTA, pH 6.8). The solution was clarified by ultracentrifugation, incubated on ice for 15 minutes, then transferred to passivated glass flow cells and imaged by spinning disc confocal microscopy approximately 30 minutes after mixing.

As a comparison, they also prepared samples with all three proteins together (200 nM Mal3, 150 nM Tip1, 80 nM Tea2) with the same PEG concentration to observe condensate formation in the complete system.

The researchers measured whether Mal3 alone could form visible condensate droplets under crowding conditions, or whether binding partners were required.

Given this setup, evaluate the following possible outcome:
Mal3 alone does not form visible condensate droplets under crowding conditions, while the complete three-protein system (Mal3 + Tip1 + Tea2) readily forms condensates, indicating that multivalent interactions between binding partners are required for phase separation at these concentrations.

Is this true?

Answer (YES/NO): NO